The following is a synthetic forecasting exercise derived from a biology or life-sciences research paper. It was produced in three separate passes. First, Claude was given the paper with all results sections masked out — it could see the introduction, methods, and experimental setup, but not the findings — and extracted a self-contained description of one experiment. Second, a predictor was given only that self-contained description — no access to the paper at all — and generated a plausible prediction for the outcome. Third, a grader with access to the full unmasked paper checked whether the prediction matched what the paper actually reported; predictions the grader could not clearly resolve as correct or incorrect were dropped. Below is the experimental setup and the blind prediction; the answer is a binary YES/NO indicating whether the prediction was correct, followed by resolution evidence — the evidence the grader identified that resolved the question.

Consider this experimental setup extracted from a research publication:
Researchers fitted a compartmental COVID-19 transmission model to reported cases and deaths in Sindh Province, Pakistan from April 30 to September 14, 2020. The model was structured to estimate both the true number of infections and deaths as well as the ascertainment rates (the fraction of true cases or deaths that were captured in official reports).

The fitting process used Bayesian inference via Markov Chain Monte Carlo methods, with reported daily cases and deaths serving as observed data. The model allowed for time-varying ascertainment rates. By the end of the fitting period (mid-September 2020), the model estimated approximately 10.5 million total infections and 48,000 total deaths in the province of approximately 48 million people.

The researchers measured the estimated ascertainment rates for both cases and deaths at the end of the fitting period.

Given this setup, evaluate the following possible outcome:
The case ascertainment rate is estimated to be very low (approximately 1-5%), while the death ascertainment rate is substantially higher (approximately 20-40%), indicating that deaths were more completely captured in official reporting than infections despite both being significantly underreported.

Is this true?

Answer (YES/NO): NO